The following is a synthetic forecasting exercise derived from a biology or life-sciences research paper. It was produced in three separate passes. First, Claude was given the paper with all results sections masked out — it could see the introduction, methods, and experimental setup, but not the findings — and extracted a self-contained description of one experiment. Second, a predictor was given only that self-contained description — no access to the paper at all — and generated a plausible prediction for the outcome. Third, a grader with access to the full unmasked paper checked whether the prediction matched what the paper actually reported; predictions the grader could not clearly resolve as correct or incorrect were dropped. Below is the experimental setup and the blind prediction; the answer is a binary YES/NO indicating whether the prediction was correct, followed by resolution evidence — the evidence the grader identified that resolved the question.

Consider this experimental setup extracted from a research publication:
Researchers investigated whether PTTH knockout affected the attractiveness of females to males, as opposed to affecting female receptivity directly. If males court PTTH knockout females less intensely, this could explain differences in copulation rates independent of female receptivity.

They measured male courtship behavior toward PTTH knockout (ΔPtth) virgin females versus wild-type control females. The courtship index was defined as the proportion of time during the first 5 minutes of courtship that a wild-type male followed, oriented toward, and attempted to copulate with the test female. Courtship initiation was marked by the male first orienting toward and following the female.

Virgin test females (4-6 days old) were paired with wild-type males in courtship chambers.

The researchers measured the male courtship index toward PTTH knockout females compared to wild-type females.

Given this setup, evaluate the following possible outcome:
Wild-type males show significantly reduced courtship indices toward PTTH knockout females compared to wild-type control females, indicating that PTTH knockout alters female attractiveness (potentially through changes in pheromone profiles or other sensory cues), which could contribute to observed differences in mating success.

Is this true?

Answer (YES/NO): NO